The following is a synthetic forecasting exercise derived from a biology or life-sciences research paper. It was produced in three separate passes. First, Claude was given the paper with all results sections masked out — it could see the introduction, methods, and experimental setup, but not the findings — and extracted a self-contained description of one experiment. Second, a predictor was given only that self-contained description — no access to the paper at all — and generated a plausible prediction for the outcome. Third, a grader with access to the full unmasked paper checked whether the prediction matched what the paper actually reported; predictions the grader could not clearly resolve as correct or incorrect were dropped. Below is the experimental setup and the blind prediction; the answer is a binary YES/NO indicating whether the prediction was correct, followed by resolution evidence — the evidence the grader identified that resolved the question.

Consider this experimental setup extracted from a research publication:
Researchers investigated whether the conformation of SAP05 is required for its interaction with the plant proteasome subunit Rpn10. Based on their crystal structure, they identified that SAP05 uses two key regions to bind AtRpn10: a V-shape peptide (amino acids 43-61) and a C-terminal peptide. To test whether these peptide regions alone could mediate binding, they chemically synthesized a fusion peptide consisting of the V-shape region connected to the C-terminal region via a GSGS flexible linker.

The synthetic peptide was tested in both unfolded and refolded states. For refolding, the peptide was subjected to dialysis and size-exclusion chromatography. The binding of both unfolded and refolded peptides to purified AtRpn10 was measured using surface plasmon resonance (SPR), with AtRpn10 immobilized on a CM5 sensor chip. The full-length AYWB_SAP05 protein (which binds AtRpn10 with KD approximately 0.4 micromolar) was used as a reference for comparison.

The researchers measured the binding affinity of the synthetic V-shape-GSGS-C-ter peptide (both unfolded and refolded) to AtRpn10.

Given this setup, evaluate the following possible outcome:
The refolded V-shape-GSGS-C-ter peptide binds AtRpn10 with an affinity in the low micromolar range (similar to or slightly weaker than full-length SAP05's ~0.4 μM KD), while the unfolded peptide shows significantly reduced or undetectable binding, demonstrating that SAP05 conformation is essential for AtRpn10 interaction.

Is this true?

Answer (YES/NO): NO